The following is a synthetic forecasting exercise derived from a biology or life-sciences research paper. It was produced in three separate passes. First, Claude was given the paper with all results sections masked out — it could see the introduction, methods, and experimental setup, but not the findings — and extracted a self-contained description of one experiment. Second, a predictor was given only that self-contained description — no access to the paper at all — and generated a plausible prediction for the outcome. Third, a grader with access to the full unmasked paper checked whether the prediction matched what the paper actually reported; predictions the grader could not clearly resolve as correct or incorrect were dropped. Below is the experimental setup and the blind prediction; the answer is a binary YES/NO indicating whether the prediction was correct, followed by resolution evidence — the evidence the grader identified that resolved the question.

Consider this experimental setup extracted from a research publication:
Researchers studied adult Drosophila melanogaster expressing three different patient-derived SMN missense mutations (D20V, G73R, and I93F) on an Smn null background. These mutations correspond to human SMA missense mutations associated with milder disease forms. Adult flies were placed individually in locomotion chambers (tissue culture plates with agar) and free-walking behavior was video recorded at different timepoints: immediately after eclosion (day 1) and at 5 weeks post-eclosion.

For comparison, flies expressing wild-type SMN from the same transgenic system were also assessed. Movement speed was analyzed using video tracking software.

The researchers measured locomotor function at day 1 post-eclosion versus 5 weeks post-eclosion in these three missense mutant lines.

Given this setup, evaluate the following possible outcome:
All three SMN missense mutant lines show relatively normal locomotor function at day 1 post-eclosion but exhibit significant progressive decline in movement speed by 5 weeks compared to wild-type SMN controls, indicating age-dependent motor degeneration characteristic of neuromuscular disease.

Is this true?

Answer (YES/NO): YES